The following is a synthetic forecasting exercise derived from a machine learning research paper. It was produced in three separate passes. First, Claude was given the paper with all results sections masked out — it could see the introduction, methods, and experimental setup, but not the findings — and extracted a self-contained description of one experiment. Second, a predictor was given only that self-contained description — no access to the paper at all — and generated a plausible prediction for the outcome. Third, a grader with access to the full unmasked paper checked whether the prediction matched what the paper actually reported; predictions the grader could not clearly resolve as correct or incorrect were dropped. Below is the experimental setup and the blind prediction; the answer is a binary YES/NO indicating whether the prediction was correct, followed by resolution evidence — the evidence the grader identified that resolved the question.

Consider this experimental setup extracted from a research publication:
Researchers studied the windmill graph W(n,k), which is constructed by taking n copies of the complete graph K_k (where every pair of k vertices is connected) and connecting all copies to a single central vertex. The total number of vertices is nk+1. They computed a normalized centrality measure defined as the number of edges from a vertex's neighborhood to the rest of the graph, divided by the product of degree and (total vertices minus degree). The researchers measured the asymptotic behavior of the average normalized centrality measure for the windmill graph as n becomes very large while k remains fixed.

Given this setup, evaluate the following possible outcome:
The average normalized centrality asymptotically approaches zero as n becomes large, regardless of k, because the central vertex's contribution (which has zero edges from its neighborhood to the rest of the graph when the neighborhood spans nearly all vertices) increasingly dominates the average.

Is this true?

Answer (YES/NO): NO